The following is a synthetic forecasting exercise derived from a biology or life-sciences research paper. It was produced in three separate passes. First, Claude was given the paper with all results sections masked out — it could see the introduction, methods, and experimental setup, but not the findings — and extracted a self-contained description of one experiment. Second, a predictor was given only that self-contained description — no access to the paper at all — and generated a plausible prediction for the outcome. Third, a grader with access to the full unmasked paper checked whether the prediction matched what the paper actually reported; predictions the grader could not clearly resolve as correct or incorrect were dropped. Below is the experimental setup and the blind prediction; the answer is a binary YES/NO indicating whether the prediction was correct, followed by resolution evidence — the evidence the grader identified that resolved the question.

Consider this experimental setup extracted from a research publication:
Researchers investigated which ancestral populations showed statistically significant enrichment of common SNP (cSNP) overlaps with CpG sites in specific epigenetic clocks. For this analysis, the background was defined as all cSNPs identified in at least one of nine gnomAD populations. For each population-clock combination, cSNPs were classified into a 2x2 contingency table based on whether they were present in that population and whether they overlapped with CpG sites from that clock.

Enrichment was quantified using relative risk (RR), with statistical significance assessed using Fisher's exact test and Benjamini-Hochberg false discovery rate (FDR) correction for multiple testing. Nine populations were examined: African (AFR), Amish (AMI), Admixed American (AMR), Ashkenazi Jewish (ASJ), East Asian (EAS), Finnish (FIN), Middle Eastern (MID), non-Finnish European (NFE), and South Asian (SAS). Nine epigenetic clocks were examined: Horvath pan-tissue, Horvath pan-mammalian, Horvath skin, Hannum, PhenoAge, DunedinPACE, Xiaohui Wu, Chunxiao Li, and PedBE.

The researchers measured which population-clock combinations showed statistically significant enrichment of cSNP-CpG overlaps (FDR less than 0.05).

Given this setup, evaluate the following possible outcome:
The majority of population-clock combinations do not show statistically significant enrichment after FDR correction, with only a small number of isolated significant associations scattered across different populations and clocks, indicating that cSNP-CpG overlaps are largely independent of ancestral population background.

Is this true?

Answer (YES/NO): NO